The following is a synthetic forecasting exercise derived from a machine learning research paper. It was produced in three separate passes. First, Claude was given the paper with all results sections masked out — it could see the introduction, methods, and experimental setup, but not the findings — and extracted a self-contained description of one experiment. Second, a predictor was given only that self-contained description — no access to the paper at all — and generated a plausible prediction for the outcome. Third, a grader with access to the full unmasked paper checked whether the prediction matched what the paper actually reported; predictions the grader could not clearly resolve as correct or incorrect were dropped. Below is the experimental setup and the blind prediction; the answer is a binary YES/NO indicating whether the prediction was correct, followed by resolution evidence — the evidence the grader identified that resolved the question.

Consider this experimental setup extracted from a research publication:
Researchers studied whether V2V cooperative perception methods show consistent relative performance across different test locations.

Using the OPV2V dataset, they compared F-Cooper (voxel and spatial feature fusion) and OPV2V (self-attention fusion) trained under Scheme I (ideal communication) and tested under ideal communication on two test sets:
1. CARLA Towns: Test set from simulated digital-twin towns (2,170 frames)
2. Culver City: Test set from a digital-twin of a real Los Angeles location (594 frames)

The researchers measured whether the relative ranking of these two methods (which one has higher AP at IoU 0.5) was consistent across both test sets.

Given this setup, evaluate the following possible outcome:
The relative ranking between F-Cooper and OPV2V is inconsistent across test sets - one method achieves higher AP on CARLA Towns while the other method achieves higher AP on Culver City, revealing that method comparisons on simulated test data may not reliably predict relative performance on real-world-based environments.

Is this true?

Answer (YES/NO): YES